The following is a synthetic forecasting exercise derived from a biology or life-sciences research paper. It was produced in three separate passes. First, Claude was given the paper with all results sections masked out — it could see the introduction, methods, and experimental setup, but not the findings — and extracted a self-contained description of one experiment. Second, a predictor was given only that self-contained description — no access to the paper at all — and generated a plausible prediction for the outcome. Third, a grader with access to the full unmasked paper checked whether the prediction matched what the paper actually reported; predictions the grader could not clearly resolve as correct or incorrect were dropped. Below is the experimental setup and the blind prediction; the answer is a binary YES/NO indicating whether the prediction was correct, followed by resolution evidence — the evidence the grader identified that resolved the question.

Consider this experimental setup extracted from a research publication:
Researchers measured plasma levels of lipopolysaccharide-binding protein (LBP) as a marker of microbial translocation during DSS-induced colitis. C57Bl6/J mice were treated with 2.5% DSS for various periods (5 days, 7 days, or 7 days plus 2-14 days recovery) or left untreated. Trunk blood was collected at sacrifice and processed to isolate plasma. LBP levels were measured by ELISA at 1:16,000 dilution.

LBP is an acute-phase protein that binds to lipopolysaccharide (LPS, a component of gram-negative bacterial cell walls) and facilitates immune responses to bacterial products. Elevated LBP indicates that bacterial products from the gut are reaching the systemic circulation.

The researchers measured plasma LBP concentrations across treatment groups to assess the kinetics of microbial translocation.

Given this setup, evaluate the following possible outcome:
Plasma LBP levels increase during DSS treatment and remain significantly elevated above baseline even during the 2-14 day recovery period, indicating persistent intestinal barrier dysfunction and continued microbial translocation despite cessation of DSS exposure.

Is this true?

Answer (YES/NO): NO